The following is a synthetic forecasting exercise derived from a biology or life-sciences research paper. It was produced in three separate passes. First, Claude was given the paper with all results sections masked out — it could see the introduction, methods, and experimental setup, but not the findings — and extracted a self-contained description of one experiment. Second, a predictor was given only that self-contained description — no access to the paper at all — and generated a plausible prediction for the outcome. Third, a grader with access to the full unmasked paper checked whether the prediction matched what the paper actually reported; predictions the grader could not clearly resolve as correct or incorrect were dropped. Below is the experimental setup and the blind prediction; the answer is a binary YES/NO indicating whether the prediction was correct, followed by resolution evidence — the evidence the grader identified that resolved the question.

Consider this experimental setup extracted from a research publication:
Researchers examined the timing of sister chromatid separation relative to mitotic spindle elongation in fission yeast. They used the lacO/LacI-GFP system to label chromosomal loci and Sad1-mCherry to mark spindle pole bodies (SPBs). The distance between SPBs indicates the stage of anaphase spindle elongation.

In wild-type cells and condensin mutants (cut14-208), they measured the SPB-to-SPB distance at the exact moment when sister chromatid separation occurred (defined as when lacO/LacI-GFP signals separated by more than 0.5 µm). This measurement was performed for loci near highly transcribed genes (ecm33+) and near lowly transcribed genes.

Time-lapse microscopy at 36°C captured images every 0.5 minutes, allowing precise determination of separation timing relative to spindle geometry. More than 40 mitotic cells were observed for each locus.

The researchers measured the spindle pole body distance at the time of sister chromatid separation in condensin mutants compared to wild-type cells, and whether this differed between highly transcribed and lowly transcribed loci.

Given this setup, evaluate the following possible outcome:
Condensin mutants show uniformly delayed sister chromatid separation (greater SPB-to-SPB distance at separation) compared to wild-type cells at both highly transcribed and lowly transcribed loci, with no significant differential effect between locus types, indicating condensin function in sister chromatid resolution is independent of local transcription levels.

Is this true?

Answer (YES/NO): NO